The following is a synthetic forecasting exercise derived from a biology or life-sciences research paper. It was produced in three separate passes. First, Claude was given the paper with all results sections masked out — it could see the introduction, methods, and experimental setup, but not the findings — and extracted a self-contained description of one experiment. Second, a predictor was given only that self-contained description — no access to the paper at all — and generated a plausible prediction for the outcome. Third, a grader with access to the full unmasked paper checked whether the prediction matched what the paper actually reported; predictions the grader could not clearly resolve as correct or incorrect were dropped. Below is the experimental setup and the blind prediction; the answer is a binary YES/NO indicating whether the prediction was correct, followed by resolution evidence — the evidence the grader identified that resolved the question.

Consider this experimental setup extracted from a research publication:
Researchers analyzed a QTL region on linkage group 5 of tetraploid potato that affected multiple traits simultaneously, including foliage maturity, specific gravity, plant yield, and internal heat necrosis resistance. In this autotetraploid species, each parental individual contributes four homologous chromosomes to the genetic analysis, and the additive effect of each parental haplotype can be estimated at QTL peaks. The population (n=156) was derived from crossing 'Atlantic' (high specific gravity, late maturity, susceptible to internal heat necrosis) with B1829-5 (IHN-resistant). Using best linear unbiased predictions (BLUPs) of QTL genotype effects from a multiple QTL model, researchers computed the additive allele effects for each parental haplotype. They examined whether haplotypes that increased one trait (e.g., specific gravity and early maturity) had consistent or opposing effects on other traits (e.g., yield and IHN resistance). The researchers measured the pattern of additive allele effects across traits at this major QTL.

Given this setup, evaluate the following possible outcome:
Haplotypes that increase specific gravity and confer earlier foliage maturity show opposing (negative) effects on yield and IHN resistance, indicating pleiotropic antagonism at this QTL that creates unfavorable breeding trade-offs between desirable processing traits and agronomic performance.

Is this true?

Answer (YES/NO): YES